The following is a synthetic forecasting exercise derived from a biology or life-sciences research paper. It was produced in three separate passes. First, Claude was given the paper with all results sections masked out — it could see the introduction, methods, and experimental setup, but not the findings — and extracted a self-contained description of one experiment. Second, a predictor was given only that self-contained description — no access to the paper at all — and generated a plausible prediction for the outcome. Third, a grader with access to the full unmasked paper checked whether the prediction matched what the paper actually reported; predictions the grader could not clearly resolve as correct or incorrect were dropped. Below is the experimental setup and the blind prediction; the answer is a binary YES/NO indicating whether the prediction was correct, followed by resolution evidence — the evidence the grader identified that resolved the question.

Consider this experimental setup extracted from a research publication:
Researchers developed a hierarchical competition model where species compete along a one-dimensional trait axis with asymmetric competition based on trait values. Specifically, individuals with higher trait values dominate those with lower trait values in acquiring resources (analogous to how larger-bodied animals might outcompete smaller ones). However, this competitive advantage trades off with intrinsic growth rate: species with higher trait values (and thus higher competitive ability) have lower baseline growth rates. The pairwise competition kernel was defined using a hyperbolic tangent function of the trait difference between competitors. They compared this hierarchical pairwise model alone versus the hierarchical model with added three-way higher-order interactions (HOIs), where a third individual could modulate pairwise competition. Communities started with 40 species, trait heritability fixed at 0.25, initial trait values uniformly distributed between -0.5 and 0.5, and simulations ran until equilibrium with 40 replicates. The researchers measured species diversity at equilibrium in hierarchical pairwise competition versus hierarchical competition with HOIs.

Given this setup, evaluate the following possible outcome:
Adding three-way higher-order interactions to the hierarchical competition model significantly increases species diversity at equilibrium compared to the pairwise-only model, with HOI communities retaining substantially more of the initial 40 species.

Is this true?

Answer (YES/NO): YES